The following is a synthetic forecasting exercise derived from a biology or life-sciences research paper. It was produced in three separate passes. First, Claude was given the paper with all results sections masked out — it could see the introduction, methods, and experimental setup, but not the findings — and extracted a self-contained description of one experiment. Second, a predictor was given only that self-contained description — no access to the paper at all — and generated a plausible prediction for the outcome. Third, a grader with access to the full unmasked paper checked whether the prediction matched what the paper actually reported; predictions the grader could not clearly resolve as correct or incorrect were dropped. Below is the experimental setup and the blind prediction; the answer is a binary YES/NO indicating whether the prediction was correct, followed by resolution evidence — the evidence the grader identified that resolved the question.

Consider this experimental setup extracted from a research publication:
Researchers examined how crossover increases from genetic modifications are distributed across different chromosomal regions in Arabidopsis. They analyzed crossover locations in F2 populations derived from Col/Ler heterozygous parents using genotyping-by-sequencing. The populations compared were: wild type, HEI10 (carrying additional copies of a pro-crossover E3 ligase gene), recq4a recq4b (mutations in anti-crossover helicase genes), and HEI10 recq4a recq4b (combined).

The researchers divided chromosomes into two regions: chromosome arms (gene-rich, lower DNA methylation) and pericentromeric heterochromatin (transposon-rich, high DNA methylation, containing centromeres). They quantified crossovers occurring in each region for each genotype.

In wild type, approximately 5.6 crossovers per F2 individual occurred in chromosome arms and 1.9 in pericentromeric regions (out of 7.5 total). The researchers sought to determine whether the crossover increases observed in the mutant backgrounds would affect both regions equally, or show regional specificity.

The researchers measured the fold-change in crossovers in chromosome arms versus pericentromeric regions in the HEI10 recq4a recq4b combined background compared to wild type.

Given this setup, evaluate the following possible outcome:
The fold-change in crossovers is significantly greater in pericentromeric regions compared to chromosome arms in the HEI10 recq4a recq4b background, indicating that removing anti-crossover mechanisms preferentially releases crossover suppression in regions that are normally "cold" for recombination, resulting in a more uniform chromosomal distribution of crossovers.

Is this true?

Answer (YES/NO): NO